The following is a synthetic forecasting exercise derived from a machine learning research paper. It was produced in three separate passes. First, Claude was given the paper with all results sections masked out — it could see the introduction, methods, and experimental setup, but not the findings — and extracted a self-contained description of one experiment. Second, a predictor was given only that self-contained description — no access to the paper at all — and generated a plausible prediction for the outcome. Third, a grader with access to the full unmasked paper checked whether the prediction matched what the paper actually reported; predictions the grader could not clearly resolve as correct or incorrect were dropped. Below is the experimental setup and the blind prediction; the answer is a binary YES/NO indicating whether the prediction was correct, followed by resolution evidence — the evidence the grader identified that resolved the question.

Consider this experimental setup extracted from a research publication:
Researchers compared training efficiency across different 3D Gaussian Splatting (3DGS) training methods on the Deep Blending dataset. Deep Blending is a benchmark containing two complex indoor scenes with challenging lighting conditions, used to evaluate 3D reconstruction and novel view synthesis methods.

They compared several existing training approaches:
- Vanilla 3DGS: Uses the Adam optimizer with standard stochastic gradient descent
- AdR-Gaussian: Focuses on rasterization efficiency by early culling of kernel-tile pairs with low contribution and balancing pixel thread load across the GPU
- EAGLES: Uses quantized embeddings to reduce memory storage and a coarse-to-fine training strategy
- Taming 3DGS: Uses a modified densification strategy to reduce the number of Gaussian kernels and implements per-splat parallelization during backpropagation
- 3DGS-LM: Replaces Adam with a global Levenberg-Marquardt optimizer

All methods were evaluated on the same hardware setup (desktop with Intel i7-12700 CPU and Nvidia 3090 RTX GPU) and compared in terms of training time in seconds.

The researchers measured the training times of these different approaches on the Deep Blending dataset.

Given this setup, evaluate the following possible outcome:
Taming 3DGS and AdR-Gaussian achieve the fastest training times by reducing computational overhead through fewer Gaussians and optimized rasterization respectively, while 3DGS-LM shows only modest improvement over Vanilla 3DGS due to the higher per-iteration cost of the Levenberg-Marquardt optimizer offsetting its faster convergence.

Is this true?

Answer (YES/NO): NO